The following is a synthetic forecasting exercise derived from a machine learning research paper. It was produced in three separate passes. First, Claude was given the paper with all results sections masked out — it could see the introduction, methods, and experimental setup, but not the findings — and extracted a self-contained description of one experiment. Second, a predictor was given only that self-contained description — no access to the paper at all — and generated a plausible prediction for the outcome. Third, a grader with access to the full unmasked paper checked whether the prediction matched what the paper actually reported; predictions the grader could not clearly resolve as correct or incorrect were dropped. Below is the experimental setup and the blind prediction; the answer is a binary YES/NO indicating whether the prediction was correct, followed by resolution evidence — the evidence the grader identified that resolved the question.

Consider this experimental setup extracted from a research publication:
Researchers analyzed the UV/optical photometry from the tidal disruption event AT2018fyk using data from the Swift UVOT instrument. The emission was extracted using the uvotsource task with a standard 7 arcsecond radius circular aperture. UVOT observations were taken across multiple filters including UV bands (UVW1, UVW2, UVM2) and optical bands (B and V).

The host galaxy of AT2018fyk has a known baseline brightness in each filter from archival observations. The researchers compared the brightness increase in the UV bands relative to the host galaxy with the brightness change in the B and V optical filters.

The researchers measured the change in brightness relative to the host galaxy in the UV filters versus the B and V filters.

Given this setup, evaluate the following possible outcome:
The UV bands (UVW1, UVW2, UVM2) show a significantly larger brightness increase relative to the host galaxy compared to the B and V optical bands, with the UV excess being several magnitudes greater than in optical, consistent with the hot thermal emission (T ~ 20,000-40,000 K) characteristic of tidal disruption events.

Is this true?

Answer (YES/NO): NO